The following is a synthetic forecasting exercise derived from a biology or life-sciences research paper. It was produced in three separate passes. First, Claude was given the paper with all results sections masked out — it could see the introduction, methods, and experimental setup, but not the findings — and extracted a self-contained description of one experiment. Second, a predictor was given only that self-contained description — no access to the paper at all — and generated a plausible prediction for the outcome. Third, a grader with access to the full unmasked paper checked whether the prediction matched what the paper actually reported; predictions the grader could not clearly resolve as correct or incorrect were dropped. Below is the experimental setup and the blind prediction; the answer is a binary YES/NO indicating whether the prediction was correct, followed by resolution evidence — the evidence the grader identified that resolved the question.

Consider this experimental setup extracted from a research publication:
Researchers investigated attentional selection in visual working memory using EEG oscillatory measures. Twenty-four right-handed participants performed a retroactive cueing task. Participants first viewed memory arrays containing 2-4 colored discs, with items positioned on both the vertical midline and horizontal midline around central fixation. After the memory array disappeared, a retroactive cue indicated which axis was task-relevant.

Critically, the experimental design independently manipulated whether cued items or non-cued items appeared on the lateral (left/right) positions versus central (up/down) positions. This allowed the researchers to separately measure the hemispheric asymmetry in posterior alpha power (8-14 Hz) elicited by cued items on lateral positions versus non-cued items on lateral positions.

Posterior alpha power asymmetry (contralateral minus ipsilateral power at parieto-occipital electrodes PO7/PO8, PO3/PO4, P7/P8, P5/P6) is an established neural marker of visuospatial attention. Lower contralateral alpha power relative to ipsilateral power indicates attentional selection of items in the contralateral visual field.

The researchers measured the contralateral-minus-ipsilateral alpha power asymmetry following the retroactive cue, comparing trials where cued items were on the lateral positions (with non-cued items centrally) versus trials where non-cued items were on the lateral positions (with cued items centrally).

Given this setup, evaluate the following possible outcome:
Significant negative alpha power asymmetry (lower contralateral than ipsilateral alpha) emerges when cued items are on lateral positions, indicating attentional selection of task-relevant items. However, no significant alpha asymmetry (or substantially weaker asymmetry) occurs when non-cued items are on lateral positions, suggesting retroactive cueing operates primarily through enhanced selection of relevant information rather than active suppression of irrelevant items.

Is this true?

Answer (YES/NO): NO